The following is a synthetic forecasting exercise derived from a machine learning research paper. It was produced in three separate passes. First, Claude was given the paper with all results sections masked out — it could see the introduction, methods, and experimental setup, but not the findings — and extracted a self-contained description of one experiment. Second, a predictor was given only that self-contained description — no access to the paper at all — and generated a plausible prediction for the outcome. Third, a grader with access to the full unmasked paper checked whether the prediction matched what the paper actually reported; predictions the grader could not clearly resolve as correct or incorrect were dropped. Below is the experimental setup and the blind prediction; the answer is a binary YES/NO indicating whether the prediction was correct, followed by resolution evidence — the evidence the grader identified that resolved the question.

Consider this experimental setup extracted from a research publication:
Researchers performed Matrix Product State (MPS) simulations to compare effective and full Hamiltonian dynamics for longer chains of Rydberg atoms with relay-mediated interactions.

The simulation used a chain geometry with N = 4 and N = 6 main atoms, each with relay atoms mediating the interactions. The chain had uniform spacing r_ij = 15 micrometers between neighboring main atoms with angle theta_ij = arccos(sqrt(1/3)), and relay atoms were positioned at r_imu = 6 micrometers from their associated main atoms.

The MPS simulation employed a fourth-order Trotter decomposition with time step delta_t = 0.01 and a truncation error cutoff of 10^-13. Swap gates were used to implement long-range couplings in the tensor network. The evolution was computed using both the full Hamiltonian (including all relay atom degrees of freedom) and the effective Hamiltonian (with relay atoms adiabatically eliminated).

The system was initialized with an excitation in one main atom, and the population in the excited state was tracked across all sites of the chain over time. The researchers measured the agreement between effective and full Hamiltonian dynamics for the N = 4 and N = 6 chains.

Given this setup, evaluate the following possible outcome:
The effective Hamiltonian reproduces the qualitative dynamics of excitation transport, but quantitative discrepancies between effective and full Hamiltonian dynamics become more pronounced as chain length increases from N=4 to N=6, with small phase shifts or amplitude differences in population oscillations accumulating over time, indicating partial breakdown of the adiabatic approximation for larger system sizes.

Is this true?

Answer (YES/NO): NO